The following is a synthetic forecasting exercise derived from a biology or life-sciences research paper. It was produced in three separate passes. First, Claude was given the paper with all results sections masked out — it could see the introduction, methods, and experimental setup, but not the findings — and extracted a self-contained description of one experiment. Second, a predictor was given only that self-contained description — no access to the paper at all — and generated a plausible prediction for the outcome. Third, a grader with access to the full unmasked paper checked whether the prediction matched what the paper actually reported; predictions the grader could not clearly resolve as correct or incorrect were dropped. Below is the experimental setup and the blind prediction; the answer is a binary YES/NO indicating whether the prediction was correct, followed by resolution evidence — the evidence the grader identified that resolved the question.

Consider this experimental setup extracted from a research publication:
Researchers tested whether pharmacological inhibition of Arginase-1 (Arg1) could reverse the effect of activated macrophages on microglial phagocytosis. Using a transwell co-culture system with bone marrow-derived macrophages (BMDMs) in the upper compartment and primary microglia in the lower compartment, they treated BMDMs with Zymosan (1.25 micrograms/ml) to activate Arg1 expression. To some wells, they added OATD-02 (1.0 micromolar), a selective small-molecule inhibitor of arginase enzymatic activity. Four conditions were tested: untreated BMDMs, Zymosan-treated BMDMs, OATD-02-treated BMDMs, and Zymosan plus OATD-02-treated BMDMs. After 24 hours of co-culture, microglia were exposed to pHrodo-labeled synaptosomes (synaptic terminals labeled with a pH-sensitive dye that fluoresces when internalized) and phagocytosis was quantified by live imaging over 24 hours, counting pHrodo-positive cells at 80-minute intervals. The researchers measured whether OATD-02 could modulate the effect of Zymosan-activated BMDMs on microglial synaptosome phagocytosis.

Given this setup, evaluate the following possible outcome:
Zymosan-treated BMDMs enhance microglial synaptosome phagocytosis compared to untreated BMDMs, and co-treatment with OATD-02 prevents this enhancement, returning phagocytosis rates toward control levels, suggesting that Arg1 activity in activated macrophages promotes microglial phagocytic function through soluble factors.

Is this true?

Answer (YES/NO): YES